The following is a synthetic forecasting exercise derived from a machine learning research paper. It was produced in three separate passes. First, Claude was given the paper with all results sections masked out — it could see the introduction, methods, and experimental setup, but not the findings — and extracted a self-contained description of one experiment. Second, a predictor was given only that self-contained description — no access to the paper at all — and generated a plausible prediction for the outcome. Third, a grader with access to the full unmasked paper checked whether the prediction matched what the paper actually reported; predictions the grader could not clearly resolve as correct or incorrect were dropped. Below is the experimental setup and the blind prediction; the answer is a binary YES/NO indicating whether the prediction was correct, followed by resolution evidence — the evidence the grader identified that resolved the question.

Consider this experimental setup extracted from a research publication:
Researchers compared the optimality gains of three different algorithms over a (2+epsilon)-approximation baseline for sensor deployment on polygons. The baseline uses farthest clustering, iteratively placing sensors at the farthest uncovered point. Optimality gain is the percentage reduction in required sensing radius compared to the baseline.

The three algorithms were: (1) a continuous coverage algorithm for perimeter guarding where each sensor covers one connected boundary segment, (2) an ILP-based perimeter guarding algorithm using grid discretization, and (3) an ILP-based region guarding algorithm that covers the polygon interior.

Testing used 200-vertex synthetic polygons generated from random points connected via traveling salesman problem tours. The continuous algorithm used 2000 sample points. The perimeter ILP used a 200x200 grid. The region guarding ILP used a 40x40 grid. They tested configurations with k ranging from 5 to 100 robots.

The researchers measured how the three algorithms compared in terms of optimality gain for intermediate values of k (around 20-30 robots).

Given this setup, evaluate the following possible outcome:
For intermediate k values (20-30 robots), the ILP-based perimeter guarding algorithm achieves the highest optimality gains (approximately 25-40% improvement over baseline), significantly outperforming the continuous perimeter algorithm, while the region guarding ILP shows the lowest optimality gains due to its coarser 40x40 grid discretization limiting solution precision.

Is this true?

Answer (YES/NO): NO